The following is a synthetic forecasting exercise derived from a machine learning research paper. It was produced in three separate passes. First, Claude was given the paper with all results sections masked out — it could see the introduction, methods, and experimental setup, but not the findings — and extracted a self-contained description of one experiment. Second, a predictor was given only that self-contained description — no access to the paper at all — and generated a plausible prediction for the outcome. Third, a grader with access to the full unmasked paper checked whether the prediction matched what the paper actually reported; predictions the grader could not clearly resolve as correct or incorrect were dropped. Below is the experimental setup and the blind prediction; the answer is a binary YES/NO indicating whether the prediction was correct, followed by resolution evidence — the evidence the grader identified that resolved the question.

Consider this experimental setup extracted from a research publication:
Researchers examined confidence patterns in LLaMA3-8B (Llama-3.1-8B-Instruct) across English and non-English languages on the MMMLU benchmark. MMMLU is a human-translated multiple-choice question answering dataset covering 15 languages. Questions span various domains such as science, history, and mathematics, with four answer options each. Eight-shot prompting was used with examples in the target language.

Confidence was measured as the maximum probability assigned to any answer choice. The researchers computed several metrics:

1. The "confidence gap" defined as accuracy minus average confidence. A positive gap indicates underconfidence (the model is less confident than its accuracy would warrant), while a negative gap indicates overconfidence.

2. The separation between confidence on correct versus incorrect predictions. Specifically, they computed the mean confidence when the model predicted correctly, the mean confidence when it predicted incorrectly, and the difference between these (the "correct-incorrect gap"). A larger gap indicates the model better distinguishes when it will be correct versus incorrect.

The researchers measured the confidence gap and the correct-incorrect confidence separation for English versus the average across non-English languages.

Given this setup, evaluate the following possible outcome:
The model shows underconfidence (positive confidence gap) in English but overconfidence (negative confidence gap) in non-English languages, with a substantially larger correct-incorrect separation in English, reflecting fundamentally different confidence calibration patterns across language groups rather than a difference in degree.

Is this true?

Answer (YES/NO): NO